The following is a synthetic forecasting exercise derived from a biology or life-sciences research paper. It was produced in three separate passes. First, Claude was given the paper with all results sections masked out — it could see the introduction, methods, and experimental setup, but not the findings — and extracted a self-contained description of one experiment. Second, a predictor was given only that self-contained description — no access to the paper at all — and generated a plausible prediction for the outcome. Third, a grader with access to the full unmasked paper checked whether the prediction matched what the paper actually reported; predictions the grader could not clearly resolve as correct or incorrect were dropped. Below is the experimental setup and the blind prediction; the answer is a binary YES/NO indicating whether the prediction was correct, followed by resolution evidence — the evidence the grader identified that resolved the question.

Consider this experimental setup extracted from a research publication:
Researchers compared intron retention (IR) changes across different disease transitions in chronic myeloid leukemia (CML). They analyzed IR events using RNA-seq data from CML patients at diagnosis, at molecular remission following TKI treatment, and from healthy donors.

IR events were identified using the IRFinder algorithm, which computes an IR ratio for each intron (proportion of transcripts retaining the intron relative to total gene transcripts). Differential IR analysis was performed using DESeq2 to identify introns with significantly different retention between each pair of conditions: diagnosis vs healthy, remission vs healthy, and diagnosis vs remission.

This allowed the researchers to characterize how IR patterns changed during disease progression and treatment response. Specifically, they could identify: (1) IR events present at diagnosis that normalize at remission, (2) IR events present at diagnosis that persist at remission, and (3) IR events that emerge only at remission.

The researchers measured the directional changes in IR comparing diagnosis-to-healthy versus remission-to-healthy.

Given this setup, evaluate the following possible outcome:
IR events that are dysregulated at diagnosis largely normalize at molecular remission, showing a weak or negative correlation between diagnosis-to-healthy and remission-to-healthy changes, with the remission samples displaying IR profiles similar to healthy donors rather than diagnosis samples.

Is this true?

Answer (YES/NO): NO